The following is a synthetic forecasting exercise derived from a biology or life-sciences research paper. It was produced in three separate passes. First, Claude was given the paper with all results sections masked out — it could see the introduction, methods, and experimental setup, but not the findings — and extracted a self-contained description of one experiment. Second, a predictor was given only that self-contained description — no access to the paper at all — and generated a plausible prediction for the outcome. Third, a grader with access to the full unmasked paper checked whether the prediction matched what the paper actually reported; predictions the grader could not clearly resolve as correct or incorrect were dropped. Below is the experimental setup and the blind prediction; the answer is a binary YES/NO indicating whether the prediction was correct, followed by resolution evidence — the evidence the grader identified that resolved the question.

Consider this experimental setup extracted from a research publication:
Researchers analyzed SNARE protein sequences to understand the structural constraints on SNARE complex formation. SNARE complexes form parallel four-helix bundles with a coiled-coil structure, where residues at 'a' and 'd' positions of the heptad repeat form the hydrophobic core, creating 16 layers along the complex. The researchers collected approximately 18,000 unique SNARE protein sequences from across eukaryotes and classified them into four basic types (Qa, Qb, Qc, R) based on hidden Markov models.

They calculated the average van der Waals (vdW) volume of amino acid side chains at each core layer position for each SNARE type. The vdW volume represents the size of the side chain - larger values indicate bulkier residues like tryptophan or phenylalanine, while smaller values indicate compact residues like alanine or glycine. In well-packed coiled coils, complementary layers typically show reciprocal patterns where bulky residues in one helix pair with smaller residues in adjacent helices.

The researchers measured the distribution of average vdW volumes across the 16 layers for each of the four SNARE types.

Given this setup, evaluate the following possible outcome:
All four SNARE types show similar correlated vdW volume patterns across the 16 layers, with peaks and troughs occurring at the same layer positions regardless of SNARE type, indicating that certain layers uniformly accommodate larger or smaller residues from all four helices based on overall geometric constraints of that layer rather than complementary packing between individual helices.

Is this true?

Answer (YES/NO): NO